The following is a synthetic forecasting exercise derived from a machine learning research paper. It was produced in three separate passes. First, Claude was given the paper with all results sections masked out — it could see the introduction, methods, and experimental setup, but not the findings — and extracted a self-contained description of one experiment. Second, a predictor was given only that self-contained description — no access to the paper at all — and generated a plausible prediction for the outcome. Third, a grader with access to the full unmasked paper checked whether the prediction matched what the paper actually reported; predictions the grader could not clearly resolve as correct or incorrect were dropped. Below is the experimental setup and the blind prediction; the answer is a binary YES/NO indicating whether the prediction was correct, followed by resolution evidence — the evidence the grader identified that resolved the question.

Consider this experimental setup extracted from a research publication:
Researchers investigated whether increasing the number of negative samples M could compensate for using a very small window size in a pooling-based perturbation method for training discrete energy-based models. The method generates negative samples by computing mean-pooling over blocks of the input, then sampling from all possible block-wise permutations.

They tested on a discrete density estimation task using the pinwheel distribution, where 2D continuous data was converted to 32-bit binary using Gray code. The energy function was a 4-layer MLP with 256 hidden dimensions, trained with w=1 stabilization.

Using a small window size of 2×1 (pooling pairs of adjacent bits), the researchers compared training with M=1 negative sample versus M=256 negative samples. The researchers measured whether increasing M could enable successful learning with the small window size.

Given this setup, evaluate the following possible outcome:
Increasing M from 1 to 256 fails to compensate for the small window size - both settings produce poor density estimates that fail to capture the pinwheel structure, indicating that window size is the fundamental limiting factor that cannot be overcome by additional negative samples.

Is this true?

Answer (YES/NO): YES